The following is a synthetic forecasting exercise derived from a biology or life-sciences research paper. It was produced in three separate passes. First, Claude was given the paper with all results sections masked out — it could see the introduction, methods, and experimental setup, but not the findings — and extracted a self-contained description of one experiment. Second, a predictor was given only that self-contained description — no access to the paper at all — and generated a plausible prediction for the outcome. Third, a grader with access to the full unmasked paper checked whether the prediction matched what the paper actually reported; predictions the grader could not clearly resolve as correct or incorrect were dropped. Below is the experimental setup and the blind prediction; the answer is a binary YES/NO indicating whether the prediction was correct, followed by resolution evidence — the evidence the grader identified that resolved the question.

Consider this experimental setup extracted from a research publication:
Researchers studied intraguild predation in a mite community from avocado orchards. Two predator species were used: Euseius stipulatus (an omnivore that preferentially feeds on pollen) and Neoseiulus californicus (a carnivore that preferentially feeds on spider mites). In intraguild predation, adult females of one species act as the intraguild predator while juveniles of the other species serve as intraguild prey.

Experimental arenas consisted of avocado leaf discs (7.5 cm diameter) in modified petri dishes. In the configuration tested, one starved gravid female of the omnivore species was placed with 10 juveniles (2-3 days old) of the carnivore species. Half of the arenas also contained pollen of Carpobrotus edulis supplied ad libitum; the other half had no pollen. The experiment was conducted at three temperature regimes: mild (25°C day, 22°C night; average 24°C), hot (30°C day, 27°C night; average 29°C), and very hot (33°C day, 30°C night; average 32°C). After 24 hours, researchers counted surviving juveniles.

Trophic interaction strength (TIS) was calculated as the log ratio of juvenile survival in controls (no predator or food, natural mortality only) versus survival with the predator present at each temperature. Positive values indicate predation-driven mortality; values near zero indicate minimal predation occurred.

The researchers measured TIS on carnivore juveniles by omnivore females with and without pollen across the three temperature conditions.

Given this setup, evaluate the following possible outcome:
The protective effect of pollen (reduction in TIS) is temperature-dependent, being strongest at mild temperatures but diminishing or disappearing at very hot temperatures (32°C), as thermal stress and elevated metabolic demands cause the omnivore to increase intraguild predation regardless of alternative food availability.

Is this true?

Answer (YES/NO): NO